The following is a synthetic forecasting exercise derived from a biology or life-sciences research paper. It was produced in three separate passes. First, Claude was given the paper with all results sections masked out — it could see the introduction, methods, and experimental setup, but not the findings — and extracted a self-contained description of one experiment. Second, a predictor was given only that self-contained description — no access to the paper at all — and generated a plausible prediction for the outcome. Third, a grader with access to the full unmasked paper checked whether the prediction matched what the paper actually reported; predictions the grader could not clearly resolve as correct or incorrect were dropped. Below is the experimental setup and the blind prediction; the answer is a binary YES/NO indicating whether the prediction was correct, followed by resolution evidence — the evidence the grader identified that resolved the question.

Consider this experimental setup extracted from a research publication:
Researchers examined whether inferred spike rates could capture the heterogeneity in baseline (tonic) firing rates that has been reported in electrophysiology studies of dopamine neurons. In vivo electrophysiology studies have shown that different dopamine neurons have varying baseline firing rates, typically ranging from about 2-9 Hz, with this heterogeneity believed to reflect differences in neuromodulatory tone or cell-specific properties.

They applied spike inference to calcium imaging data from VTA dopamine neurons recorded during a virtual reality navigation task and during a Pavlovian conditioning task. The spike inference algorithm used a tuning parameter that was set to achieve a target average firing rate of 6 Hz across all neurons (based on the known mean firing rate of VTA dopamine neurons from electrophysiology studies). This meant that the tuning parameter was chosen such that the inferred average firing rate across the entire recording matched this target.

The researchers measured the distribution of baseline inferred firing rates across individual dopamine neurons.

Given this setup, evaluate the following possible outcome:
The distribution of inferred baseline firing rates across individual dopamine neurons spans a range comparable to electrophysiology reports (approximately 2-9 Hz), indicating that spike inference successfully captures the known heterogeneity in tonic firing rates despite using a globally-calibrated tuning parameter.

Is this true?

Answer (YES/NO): NO